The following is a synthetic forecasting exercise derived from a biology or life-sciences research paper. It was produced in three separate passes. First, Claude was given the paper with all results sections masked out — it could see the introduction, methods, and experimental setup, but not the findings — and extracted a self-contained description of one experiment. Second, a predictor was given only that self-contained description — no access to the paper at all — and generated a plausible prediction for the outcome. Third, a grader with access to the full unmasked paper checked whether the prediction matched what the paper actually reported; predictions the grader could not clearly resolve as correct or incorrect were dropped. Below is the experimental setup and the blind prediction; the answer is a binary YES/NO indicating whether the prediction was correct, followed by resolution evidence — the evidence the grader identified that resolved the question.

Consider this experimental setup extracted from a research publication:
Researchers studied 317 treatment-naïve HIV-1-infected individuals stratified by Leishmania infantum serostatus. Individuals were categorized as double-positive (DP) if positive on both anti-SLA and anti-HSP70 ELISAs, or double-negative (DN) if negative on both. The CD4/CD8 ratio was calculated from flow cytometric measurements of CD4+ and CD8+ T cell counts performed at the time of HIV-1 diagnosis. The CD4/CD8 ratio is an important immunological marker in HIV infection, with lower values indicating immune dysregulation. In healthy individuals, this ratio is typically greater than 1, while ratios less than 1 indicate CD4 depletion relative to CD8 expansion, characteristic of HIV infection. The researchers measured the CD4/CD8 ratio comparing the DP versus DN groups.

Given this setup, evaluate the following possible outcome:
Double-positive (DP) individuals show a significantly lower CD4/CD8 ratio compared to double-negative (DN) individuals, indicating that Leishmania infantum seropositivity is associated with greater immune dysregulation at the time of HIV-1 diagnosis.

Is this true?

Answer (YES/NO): YES